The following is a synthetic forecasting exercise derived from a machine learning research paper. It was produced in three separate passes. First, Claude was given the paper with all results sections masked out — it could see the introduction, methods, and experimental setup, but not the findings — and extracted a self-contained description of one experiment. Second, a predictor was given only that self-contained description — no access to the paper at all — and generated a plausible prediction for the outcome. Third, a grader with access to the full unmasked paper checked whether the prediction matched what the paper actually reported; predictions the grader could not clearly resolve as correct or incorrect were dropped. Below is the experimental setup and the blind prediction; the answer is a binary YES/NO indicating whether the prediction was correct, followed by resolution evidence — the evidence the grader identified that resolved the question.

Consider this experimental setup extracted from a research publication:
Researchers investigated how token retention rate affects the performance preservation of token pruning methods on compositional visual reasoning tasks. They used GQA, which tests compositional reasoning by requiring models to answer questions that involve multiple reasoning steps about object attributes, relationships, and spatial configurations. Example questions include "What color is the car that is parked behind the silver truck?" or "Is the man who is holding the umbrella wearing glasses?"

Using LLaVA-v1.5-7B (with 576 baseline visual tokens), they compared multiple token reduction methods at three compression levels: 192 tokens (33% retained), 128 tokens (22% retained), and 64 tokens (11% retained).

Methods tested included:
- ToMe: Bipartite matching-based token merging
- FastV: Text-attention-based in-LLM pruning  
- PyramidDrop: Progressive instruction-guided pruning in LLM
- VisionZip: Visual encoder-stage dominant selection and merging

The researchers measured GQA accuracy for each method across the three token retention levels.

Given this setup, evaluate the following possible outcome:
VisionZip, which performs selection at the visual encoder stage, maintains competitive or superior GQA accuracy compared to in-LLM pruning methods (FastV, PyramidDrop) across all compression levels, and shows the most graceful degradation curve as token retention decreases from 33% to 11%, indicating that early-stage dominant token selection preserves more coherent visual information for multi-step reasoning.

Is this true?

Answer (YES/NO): YES